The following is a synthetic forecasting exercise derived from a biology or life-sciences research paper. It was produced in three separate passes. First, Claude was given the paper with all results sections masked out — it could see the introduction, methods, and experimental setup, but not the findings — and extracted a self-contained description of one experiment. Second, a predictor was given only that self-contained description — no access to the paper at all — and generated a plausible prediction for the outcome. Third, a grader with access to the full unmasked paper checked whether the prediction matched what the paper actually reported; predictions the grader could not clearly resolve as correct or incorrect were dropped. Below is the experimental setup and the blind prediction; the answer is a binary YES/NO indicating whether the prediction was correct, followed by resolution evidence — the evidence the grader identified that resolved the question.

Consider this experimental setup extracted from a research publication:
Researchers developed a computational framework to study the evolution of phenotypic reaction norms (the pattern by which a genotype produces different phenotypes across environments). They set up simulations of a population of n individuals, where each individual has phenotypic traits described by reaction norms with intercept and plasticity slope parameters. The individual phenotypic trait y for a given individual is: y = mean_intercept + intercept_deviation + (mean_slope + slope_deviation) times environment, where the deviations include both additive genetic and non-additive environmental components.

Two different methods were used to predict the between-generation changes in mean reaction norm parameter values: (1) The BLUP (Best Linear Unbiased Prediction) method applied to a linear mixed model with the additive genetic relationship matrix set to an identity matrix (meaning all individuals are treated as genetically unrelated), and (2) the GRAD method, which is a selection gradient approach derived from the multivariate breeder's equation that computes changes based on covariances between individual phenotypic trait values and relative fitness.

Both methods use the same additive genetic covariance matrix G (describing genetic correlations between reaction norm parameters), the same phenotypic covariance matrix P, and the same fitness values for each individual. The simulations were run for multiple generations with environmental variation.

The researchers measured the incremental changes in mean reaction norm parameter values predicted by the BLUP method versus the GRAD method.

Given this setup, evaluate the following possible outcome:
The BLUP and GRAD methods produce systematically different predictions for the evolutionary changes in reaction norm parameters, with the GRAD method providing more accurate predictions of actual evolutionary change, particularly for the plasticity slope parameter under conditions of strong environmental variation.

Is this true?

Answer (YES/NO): NO